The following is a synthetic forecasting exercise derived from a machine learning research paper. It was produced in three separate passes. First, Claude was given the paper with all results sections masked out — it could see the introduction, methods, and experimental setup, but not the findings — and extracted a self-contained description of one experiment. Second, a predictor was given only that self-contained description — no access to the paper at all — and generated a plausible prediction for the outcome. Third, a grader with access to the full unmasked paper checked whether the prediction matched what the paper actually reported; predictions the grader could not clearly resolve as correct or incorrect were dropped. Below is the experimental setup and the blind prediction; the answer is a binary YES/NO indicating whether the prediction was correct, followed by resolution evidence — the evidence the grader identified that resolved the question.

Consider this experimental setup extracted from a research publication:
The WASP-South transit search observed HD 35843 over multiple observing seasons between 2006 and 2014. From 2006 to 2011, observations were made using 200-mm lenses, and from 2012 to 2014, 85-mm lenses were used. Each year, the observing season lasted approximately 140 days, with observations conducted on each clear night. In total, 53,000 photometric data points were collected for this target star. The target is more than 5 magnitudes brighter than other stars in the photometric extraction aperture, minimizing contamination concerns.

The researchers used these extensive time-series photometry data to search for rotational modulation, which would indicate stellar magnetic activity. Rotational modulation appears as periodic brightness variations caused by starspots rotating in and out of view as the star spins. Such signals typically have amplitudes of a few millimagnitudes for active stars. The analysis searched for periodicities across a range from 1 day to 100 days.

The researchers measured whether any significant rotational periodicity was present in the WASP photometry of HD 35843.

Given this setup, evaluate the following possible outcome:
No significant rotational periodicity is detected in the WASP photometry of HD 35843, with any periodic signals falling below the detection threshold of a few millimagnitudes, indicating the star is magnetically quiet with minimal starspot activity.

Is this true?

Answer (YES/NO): YES